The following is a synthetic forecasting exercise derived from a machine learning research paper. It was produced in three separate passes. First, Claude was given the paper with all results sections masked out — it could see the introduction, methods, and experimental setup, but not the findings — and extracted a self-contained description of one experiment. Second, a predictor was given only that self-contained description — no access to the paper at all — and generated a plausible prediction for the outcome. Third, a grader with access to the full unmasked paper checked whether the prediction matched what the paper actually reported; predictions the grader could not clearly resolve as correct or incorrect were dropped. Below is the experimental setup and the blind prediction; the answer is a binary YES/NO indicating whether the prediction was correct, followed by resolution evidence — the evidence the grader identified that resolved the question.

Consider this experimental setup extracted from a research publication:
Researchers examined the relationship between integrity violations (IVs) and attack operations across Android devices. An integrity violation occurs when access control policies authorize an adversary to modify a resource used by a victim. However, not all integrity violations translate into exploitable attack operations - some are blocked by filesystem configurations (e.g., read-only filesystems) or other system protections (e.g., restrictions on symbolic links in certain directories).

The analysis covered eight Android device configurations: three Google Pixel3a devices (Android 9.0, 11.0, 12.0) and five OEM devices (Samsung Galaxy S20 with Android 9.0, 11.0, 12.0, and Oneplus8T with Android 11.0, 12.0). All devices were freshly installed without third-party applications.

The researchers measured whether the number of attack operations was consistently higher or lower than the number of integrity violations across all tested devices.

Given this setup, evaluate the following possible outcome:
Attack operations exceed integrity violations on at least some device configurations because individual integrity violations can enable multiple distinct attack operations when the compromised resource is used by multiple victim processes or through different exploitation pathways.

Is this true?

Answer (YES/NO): YES